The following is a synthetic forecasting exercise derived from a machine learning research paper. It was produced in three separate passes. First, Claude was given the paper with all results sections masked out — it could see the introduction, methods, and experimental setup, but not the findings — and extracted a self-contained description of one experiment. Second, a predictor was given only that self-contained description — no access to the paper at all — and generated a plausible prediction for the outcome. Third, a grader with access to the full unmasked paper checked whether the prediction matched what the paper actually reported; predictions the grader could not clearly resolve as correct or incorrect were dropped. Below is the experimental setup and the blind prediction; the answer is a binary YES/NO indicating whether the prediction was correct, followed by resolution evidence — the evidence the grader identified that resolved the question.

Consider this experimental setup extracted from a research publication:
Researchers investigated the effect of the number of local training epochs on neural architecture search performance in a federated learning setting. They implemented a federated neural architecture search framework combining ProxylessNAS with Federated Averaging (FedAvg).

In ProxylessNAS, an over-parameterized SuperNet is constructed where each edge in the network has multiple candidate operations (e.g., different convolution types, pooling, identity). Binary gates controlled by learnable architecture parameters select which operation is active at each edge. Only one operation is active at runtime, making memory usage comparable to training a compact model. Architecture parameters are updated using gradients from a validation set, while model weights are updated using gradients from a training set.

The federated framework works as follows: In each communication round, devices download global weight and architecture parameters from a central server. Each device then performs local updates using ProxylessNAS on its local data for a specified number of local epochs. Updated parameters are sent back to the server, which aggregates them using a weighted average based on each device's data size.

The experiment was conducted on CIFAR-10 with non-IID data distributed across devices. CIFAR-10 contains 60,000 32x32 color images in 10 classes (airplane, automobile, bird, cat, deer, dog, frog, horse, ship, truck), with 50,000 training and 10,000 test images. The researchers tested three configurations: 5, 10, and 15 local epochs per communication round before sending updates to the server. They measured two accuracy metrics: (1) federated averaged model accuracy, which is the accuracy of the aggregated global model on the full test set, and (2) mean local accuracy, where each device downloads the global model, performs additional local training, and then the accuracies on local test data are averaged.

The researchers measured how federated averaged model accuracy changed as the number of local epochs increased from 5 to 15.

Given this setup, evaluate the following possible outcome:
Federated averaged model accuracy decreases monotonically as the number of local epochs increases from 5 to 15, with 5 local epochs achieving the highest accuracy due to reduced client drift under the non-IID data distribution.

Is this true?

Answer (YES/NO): YES